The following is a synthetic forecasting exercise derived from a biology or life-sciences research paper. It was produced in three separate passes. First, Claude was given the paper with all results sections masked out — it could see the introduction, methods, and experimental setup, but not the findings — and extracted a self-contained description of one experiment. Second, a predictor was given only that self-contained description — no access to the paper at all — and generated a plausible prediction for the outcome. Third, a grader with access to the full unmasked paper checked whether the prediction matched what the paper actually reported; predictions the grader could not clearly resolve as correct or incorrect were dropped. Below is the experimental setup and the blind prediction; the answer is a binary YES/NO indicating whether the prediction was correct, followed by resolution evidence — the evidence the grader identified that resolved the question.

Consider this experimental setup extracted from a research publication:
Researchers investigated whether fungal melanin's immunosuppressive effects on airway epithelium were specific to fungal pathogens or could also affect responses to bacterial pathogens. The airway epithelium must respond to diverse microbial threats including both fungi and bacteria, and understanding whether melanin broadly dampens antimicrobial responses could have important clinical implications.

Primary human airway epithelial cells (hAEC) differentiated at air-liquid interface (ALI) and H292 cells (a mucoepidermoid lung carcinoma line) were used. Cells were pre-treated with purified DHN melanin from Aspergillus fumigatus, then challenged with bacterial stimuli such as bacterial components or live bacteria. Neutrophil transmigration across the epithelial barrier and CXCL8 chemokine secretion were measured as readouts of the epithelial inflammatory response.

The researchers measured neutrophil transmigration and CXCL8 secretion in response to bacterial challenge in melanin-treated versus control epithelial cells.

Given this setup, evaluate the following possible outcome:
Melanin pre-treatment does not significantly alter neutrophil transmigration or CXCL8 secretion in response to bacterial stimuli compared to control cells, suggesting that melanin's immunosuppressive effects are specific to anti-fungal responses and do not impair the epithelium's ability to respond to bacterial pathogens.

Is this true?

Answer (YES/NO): NO